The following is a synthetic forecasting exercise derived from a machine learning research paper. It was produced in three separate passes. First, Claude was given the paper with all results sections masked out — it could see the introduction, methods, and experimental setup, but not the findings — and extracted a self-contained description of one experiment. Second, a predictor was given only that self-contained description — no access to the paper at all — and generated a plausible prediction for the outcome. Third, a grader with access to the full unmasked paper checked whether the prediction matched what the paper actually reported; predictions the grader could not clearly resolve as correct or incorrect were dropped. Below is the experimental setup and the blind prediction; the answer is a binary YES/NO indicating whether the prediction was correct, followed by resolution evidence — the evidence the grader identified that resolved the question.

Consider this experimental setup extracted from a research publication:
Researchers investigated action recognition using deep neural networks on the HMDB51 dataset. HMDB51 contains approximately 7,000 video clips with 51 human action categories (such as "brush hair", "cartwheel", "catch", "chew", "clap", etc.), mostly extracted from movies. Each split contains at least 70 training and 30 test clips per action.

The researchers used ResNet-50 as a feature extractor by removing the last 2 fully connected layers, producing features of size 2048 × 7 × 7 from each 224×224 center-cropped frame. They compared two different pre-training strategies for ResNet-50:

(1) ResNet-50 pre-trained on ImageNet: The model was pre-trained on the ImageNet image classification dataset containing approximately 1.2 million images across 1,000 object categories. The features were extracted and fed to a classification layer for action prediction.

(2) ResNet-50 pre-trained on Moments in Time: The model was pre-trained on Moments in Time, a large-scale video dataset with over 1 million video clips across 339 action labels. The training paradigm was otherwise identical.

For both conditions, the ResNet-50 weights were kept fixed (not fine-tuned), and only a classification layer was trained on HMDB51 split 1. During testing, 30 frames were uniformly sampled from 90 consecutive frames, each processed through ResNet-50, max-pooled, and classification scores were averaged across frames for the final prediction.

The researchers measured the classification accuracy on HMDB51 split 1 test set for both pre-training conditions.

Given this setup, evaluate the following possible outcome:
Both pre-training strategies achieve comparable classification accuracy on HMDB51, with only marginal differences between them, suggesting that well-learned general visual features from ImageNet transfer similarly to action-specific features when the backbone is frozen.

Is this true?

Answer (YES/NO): NO